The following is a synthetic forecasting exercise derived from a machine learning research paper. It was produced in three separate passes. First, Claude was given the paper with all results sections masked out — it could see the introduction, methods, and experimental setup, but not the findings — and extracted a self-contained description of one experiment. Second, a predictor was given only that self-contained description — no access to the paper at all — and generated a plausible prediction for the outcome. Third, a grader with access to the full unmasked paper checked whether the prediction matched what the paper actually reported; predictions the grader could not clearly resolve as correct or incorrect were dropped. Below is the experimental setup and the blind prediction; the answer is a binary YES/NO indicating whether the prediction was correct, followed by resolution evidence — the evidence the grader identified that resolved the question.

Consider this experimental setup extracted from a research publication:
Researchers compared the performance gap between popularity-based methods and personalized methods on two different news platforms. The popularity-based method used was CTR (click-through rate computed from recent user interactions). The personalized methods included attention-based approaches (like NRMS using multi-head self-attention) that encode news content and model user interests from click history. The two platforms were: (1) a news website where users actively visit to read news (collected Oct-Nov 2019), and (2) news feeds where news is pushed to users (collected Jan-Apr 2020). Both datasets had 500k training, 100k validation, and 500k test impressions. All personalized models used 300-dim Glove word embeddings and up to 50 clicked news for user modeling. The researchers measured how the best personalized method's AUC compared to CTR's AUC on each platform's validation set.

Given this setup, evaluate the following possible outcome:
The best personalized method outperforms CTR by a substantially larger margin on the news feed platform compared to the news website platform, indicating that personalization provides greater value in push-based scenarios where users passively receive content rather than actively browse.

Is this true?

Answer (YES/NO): YES